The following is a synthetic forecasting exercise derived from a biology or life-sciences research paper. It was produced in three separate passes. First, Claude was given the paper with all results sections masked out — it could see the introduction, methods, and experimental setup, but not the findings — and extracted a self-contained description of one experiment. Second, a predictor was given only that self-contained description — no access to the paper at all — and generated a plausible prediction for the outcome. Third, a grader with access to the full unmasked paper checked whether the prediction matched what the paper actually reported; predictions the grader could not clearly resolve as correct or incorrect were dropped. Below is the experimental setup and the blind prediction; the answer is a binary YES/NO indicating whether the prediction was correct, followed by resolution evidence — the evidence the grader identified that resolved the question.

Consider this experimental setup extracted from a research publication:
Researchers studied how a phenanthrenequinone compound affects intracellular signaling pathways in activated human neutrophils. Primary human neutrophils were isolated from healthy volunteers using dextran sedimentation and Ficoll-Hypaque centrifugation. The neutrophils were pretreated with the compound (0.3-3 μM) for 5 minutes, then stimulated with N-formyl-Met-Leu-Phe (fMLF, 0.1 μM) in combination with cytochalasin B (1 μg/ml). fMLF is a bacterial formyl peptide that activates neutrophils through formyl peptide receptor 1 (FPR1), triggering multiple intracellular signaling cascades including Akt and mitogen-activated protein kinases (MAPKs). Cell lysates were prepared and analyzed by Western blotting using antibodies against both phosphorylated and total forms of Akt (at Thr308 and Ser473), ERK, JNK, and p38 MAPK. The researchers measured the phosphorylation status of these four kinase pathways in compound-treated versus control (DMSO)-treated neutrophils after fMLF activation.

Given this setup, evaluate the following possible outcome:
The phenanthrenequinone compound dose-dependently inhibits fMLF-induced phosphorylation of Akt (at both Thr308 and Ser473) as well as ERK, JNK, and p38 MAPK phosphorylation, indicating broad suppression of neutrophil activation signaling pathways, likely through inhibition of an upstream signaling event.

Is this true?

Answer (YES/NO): NO